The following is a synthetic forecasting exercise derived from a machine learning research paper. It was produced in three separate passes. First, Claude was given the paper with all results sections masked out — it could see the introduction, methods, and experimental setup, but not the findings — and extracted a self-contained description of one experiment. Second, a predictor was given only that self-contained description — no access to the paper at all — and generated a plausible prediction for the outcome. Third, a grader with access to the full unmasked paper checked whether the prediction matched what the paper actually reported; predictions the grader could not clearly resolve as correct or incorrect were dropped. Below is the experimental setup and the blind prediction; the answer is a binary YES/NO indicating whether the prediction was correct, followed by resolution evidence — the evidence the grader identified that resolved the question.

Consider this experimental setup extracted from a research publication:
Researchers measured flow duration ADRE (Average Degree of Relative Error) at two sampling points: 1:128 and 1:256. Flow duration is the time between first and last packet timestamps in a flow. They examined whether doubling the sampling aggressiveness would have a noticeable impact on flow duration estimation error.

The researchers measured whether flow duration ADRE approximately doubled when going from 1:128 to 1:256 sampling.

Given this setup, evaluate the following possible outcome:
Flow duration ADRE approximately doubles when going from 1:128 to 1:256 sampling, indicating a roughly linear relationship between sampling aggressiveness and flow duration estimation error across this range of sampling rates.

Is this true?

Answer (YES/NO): NO